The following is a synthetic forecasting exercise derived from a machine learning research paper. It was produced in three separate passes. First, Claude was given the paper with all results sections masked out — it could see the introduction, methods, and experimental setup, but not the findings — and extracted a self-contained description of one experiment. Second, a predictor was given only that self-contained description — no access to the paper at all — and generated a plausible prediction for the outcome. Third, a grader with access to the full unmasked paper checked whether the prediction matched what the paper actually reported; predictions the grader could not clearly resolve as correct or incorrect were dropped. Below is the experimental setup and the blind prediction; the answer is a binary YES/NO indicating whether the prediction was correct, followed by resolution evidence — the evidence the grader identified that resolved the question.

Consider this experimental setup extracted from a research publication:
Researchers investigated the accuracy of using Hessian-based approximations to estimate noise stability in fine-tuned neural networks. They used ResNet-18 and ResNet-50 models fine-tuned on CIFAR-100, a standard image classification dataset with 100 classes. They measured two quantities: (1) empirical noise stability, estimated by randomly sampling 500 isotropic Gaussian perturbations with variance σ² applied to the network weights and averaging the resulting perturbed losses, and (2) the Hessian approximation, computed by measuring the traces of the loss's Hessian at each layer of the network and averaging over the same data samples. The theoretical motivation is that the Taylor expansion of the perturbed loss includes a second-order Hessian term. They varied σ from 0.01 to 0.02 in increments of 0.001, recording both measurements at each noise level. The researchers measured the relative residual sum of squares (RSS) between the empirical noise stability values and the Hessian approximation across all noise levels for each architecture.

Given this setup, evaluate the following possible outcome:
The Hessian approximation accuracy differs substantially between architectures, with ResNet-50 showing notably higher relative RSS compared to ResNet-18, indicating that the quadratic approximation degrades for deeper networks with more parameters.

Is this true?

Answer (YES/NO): NO